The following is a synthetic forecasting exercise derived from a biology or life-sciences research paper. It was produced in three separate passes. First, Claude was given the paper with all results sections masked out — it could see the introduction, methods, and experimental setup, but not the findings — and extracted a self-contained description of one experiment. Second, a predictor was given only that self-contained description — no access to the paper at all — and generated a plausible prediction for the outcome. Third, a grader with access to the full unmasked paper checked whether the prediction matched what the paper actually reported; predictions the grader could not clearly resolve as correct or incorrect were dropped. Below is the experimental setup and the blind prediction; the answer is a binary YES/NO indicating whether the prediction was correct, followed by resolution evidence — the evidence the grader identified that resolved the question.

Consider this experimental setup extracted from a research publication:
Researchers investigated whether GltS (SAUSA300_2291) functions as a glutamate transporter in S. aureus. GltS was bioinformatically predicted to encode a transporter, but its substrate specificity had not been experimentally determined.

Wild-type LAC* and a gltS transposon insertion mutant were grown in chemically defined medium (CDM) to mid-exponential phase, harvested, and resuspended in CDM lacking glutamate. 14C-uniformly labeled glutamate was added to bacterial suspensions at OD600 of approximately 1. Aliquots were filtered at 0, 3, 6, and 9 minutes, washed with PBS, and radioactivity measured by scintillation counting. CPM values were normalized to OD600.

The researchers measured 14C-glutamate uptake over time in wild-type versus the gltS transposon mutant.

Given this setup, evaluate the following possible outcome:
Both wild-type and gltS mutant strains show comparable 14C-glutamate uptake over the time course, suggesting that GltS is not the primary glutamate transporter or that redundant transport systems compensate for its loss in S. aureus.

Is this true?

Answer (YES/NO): NO